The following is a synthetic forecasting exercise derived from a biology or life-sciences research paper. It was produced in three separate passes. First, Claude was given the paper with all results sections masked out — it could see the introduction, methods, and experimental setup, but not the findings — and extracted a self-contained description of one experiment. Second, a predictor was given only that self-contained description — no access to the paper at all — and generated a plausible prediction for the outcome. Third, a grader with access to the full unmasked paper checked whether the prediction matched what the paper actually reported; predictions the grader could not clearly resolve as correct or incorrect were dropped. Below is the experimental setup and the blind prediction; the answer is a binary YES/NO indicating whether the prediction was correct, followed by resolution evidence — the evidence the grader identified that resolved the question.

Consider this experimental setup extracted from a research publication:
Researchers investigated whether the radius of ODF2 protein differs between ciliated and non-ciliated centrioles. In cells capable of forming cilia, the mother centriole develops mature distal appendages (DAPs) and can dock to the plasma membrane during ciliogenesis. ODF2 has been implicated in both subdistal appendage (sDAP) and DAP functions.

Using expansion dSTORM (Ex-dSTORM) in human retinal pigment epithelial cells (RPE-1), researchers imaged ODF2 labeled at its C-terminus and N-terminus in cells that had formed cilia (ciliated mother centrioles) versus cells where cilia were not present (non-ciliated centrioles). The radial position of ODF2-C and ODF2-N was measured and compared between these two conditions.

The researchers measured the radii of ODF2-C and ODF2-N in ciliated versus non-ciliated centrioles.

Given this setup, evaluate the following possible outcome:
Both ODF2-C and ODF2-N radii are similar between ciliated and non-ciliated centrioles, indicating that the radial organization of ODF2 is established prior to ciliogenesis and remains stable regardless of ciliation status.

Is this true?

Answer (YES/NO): NO